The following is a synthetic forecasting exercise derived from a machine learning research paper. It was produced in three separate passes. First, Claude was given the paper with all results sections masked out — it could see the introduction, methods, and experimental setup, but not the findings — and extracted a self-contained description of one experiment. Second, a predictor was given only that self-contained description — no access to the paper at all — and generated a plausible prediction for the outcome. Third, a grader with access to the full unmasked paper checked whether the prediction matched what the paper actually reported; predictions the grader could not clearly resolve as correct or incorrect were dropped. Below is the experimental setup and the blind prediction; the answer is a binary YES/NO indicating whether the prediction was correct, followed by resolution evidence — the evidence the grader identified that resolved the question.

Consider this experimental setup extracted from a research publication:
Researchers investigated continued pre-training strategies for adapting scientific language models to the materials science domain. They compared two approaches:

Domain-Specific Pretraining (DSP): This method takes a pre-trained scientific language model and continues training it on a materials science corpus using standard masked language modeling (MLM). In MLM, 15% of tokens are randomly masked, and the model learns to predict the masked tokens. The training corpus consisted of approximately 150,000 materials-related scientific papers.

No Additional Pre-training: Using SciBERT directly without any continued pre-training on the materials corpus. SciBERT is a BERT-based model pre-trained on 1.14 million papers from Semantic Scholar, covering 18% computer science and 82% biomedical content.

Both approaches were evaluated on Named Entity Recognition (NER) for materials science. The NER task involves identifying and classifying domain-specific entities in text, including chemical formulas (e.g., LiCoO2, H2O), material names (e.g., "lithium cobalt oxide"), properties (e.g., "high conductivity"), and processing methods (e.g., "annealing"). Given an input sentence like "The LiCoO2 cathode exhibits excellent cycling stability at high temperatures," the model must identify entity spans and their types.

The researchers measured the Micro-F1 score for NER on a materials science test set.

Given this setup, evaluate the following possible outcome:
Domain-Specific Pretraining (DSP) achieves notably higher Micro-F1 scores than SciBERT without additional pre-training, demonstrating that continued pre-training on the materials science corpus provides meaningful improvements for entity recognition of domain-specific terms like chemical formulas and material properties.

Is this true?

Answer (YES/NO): NO